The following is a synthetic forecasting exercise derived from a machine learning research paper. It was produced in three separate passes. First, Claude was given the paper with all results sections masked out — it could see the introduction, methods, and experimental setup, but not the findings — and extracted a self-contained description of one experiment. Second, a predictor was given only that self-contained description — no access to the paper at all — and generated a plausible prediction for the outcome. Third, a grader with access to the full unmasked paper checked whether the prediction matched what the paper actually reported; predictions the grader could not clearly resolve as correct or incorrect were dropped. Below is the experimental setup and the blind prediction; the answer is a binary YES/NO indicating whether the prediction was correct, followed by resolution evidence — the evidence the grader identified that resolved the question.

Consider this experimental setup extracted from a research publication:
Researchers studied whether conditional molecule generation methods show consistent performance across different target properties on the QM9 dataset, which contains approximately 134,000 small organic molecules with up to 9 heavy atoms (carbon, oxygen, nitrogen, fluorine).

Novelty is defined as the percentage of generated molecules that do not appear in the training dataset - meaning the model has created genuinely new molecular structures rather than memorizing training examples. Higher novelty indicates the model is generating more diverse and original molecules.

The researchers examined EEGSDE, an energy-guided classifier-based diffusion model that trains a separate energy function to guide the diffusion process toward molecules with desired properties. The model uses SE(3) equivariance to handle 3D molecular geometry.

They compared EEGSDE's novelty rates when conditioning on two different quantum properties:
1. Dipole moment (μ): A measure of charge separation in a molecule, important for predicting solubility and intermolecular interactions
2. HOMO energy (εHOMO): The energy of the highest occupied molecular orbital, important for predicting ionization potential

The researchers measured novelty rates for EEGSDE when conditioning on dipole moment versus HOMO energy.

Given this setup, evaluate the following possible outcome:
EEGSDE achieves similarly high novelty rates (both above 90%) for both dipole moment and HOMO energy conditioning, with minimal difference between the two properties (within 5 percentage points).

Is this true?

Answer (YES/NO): NO